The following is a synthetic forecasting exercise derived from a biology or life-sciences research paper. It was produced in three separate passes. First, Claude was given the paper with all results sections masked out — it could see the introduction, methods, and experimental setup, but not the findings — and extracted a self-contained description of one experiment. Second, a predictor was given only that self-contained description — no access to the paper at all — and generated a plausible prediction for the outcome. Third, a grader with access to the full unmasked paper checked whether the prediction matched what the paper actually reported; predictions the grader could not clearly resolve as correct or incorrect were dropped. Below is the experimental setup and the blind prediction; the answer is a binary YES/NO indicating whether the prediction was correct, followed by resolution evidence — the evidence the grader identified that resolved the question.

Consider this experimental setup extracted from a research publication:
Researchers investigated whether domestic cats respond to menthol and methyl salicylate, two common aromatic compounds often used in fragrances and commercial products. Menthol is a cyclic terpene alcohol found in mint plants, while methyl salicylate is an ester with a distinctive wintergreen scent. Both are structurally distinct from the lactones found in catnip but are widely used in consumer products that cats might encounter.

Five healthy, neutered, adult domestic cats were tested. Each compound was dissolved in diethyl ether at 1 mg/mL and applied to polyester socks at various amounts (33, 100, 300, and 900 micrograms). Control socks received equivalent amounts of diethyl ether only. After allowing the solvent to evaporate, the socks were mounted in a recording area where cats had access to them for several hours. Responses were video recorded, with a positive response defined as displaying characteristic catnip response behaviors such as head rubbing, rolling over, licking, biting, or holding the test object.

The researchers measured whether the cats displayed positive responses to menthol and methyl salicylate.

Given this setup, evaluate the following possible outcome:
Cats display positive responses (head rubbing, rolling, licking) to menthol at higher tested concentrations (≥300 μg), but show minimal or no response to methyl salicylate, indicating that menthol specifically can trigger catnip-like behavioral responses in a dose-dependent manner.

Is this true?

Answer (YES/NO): NO